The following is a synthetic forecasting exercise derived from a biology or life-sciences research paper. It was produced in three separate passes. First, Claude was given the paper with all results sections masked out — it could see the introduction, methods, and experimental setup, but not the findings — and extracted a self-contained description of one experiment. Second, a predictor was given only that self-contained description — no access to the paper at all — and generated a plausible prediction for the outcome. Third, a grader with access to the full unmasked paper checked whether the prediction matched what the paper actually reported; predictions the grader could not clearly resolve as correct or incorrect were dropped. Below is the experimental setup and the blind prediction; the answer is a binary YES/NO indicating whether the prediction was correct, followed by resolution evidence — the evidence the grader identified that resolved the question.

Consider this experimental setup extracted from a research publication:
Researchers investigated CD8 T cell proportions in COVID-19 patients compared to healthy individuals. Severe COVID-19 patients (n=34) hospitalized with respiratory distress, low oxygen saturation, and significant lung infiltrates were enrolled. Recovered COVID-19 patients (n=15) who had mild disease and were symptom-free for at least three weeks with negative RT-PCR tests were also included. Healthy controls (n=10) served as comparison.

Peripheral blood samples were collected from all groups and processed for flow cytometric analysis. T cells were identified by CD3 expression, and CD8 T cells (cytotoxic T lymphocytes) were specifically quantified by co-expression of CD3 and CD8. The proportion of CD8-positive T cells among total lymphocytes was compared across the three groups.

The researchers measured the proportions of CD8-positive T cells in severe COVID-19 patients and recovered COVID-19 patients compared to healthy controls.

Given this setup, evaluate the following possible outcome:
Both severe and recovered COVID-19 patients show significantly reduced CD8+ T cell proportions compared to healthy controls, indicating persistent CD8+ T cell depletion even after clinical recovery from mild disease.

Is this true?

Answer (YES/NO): NO